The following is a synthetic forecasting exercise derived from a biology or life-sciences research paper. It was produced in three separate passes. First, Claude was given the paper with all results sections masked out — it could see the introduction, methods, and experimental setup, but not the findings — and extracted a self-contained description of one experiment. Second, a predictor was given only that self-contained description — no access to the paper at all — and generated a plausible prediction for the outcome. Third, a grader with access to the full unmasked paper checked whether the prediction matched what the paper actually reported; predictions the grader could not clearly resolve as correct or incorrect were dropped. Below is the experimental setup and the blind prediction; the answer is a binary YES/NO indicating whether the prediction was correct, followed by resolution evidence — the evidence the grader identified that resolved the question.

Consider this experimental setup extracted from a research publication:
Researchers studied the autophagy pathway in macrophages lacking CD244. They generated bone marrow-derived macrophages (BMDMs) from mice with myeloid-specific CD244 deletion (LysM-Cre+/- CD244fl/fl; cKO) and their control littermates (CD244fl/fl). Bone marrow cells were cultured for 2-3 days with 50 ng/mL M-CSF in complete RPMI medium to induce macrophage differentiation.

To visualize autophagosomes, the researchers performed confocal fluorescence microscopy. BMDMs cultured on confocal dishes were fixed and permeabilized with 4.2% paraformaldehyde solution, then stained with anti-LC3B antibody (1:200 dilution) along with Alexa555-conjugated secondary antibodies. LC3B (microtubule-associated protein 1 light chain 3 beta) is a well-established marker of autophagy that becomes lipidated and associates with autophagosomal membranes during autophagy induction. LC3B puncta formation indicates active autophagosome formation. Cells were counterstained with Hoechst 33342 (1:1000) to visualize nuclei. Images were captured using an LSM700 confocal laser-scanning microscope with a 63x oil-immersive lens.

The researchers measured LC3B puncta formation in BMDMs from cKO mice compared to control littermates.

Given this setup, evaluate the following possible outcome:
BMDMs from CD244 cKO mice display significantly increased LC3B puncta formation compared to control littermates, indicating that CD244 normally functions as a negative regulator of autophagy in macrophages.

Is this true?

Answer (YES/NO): YES